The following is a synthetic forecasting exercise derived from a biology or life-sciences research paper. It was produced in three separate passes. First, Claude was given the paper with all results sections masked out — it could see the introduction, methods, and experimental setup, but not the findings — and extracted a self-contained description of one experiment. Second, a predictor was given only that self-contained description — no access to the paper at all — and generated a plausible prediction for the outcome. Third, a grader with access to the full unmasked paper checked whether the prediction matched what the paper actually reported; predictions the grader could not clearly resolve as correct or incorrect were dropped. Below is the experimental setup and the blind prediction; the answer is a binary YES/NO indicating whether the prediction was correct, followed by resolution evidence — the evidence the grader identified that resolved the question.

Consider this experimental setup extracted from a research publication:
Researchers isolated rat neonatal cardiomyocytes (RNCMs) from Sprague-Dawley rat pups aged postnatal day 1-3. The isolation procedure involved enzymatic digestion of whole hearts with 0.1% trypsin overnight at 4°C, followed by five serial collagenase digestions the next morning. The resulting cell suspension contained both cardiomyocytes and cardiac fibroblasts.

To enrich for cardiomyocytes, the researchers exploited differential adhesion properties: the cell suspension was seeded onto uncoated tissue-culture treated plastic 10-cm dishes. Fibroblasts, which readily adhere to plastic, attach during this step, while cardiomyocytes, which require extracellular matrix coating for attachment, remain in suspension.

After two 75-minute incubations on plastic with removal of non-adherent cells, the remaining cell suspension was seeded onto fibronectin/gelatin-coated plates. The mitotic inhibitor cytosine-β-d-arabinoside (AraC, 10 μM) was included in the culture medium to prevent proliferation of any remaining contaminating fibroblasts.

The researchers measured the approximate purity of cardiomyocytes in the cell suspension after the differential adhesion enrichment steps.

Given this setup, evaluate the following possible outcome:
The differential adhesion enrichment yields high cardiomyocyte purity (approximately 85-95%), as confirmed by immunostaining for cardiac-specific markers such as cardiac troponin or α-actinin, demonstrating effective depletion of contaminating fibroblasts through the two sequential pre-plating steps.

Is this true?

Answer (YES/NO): NO